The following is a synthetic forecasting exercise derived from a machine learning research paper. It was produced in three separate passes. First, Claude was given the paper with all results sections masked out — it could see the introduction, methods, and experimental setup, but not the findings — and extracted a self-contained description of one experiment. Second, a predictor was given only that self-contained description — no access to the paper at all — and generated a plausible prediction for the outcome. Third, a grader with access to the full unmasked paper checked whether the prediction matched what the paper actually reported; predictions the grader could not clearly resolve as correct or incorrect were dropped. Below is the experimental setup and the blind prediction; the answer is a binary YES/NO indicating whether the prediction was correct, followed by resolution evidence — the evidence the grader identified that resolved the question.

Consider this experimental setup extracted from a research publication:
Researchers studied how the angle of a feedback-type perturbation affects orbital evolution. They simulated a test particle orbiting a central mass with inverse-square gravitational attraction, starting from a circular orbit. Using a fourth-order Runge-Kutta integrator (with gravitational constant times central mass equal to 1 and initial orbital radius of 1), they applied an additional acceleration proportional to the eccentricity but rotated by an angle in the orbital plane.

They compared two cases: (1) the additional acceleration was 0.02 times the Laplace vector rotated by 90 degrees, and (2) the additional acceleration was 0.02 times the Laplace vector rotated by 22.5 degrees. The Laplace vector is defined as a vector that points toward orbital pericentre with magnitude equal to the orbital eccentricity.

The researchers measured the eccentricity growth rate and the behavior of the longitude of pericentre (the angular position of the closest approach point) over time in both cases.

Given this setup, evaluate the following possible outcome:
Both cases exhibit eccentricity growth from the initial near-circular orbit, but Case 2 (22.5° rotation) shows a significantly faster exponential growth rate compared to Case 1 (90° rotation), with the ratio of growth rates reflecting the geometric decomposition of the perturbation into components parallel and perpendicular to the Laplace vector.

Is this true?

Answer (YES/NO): NO